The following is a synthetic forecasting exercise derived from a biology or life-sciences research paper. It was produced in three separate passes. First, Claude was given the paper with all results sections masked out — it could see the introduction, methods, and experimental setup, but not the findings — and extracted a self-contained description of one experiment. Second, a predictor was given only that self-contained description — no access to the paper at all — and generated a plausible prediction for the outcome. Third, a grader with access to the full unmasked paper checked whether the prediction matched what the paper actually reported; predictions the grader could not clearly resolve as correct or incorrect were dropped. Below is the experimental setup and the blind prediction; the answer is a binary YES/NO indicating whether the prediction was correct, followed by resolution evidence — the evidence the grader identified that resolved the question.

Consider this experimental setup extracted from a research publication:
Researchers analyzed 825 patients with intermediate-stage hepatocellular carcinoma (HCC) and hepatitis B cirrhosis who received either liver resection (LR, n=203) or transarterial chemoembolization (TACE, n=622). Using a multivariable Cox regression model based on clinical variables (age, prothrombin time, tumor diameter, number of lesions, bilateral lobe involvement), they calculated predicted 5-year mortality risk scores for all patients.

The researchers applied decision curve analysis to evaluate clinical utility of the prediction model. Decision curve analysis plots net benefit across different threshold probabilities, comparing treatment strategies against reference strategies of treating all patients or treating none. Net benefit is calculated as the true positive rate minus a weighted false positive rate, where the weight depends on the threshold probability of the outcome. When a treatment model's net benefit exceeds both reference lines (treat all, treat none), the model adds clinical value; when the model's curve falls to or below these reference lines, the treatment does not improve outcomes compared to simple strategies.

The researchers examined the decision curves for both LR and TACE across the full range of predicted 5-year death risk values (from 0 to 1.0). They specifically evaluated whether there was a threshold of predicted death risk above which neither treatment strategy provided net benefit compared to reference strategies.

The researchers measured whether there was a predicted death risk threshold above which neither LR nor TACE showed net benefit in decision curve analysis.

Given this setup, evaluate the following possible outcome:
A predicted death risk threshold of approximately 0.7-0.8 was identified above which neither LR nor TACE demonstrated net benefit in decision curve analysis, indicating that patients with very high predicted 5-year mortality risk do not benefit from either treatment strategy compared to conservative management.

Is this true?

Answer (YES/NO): YES